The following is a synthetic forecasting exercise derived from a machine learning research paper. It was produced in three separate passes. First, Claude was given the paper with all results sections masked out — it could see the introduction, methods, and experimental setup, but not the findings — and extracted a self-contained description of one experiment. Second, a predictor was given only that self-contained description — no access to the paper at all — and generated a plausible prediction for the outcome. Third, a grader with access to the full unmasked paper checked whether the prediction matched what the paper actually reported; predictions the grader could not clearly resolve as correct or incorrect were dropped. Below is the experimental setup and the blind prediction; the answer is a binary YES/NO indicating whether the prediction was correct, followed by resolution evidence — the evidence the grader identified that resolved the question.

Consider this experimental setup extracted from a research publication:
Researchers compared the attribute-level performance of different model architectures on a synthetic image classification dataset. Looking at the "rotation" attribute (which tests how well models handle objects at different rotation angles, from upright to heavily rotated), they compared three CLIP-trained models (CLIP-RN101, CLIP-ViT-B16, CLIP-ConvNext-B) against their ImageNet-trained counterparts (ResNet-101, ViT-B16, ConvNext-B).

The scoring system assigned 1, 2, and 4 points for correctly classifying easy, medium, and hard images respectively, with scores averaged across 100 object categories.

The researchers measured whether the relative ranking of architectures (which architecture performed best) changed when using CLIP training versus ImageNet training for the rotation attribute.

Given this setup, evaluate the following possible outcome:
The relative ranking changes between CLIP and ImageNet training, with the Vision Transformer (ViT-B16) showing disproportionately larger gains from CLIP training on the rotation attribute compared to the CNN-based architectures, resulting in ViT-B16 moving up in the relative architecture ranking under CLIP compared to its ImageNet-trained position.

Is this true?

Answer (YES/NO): YES